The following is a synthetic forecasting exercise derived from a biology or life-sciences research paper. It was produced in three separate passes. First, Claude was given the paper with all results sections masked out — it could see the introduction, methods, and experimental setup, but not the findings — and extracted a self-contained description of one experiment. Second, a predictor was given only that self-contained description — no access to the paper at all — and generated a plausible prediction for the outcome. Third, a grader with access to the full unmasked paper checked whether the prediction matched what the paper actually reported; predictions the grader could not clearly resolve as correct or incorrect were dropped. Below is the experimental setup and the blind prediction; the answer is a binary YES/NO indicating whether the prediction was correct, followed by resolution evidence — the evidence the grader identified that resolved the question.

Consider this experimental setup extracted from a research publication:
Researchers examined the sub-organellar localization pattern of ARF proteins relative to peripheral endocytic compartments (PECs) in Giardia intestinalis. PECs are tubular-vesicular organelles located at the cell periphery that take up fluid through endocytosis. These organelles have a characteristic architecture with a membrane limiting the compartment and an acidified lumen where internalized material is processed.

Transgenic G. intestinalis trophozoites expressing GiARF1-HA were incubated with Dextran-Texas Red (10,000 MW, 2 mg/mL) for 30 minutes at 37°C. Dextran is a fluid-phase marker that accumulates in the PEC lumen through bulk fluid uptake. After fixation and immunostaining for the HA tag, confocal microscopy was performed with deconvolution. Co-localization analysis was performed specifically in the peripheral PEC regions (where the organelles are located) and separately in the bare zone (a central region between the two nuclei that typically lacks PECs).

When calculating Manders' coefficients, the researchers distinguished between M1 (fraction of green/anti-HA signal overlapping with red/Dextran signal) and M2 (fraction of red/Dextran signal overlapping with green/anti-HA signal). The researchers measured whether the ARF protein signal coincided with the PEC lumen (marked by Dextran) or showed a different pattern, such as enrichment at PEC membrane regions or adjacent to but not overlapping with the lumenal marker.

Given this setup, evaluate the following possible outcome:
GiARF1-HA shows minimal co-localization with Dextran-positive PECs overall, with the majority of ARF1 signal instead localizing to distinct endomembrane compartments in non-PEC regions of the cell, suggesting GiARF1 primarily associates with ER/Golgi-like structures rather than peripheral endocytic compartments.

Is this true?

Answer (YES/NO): NO